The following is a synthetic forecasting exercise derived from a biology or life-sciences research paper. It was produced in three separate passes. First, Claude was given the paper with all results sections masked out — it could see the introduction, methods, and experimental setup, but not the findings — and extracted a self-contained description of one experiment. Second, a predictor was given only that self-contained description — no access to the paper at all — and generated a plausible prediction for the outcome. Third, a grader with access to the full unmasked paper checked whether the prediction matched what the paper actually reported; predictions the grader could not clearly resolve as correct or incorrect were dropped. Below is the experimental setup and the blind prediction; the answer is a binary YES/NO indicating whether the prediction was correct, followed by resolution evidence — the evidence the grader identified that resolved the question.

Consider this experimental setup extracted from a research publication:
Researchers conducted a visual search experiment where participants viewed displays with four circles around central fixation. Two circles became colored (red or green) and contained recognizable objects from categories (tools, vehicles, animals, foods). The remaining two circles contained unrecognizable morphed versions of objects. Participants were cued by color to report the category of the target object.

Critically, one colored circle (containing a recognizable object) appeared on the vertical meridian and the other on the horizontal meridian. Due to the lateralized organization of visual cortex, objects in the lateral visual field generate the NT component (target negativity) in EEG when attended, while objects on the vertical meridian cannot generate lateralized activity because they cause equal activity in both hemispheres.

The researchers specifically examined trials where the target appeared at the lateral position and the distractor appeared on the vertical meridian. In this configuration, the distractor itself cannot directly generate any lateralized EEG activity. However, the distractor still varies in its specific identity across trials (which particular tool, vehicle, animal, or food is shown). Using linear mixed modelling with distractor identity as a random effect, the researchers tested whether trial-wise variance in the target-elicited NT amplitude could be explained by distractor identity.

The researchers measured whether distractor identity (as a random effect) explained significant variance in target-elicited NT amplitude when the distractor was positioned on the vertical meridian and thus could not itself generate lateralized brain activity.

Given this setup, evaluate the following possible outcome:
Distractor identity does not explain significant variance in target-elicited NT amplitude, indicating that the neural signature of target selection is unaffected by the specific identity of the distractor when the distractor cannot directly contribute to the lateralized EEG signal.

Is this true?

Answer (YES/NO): NO